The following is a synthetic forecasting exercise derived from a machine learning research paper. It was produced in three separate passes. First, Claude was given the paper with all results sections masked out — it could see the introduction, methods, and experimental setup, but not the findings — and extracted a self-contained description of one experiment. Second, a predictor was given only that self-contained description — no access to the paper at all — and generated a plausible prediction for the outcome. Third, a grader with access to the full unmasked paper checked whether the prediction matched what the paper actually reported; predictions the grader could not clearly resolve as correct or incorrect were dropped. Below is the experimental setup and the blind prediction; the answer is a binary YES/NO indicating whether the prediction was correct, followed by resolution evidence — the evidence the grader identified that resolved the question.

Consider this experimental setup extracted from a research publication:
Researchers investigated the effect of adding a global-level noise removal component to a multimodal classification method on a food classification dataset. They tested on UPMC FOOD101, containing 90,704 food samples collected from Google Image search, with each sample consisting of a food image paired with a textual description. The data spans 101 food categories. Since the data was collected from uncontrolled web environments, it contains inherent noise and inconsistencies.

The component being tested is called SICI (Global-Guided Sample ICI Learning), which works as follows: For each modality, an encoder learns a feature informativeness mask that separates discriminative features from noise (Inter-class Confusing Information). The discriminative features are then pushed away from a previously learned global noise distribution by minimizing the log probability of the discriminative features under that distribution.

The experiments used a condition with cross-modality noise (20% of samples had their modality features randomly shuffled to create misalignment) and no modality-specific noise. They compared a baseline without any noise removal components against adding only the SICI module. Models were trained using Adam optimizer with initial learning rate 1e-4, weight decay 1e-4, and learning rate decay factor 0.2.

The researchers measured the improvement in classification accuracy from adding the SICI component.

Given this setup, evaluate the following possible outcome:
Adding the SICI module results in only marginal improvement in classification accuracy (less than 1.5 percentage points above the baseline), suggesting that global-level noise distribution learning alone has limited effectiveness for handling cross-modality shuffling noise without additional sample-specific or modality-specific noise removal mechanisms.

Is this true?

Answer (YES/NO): YES